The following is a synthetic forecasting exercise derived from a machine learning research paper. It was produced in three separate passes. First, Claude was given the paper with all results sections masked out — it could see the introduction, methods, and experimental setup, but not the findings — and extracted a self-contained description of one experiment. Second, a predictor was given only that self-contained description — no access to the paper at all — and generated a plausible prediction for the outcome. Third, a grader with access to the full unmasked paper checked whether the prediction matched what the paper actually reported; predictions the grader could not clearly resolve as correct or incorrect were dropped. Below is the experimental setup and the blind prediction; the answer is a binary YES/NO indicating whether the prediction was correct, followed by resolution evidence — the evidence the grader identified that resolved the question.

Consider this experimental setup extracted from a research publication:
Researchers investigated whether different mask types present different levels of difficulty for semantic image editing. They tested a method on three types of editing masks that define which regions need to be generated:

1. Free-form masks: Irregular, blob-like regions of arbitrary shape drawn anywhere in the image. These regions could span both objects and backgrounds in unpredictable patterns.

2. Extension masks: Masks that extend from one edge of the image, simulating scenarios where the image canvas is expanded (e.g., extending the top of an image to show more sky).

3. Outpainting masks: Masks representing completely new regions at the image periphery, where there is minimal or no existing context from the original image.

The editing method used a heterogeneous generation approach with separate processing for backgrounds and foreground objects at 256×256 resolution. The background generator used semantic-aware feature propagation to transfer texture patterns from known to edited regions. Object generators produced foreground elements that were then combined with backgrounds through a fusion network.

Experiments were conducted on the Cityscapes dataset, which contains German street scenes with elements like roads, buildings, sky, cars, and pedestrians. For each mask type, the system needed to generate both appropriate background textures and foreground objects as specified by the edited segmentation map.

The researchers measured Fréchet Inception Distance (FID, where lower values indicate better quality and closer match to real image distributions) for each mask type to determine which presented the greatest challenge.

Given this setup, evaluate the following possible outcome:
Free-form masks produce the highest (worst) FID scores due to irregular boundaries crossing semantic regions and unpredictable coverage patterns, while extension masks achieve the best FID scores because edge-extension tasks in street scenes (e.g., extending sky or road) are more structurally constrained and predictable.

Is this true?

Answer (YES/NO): NO